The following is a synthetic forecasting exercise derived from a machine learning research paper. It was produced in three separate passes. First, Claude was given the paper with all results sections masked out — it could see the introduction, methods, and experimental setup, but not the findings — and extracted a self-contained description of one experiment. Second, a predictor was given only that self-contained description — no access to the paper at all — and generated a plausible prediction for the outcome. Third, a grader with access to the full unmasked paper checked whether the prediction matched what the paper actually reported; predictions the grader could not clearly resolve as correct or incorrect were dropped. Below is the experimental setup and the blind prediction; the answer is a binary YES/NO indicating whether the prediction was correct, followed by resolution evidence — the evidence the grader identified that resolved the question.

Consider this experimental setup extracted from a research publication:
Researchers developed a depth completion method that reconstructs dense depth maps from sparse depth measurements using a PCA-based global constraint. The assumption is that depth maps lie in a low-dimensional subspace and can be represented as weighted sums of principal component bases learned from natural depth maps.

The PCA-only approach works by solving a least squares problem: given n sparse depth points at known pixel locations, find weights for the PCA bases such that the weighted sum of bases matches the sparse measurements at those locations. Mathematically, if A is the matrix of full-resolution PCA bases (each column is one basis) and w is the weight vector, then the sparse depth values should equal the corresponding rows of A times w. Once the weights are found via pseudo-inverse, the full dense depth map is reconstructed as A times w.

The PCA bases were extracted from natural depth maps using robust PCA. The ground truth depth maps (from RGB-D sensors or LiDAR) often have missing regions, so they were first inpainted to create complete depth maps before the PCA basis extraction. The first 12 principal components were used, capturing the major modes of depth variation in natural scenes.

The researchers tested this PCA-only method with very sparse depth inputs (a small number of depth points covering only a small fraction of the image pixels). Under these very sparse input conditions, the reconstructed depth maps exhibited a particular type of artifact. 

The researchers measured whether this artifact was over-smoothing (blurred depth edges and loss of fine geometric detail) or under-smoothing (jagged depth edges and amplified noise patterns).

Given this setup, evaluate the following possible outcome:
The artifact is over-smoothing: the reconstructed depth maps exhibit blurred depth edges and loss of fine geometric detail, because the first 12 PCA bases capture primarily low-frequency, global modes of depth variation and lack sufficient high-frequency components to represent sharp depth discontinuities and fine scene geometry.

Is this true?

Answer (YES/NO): YES